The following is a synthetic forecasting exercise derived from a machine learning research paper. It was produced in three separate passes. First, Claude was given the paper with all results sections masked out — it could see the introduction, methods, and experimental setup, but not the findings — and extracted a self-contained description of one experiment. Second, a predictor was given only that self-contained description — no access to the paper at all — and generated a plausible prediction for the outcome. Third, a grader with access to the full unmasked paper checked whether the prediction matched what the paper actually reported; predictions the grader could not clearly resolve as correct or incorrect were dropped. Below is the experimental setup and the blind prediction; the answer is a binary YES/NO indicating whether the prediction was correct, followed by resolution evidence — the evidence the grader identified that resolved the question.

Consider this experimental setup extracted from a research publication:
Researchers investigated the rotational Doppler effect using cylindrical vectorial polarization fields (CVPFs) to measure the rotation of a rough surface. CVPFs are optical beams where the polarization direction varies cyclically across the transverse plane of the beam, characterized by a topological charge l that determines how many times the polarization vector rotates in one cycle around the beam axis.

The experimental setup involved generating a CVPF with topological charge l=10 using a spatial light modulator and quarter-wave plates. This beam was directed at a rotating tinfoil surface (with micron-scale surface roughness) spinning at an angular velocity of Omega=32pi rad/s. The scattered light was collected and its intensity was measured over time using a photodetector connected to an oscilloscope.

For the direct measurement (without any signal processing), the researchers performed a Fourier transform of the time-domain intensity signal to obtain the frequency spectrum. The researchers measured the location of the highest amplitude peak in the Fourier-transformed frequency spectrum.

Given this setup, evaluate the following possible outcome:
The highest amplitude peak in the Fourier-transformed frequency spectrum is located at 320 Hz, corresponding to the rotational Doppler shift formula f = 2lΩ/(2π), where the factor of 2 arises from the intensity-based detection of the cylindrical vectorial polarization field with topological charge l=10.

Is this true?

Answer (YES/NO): NO